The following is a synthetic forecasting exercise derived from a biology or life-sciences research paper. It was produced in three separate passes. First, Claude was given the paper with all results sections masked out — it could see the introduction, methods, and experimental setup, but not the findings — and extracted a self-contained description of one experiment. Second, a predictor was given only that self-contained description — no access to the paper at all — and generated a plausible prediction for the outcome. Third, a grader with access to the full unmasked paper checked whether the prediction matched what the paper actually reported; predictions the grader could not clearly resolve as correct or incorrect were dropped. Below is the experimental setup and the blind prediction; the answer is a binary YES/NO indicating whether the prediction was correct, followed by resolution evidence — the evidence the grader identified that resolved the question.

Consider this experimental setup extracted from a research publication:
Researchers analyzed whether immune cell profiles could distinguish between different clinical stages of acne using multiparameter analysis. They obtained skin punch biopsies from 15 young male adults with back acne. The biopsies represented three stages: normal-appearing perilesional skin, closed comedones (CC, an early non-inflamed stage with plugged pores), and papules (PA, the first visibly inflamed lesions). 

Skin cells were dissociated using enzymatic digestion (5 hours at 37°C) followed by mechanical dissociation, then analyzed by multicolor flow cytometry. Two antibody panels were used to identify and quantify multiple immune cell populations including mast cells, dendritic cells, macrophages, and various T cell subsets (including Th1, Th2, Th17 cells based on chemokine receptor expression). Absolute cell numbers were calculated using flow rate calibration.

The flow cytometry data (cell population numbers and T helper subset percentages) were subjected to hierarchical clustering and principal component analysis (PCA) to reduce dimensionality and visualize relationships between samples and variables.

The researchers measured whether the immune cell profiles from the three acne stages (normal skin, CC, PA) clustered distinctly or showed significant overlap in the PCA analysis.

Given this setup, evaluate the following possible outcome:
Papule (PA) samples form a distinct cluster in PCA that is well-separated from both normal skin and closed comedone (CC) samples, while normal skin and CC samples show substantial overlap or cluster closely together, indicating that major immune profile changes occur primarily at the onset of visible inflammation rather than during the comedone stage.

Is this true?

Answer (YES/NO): NO